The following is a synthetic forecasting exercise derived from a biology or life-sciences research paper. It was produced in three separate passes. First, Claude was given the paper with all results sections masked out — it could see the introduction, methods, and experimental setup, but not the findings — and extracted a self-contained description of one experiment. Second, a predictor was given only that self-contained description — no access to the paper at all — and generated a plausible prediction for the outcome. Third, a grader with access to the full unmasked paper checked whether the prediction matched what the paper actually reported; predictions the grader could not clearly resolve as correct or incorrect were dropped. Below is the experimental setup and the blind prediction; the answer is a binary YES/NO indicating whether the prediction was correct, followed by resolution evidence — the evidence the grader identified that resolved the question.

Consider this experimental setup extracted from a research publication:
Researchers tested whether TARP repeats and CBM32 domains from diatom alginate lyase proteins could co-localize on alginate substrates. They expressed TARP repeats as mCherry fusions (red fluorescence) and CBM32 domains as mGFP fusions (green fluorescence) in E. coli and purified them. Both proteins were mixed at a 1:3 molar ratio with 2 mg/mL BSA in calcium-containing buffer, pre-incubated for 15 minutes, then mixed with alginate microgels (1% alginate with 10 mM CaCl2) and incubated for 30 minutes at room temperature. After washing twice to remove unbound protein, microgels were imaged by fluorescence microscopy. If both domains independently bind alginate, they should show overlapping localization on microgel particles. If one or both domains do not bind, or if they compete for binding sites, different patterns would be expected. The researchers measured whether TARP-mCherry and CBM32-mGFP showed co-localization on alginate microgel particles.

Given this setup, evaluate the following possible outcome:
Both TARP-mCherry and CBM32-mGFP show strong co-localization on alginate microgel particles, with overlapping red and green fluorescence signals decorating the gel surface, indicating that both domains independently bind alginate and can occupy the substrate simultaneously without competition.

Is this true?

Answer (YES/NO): NO